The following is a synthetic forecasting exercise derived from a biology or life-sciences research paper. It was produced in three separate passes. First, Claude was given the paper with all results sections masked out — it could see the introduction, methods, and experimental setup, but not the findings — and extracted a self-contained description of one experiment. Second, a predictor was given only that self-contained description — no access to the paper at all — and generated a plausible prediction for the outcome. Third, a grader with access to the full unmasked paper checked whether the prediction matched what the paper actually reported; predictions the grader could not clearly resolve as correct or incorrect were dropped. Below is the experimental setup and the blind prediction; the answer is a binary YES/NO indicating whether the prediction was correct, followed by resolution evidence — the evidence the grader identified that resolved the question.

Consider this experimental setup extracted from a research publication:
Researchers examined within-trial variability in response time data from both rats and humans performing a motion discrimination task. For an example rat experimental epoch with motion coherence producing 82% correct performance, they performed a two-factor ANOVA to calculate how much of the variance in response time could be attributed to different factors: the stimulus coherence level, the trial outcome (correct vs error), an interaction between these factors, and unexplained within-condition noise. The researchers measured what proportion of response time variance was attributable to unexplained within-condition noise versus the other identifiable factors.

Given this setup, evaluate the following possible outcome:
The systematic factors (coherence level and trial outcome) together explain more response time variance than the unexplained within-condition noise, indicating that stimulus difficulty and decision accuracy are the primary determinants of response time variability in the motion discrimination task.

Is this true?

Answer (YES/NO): NO